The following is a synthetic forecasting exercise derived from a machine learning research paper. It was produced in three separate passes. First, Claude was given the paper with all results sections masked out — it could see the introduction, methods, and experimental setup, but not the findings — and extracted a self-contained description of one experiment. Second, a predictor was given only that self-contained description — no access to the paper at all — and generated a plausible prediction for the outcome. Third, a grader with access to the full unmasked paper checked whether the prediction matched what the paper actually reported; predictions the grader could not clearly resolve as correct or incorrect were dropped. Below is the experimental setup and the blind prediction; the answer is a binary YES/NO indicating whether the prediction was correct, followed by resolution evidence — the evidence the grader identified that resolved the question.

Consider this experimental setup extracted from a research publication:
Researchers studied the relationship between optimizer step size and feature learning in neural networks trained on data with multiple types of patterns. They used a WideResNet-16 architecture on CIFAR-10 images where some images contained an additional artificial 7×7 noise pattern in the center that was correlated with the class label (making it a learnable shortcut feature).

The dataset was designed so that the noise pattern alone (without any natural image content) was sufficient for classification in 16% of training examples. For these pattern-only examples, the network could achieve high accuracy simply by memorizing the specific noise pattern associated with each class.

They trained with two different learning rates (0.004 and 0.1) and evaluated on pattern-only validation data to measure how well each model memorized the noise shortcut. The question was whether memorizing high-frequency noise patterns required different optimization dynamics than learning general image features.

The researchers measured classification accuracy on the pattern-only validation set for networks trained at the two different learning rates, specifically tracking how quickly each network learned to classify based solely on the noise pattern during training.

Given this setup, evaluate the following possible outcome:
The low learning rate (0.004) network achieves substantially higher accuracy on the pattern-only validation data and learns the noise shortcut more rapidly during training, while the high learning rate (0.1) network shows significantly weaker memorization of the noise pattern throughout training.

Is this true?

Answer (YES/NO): YES